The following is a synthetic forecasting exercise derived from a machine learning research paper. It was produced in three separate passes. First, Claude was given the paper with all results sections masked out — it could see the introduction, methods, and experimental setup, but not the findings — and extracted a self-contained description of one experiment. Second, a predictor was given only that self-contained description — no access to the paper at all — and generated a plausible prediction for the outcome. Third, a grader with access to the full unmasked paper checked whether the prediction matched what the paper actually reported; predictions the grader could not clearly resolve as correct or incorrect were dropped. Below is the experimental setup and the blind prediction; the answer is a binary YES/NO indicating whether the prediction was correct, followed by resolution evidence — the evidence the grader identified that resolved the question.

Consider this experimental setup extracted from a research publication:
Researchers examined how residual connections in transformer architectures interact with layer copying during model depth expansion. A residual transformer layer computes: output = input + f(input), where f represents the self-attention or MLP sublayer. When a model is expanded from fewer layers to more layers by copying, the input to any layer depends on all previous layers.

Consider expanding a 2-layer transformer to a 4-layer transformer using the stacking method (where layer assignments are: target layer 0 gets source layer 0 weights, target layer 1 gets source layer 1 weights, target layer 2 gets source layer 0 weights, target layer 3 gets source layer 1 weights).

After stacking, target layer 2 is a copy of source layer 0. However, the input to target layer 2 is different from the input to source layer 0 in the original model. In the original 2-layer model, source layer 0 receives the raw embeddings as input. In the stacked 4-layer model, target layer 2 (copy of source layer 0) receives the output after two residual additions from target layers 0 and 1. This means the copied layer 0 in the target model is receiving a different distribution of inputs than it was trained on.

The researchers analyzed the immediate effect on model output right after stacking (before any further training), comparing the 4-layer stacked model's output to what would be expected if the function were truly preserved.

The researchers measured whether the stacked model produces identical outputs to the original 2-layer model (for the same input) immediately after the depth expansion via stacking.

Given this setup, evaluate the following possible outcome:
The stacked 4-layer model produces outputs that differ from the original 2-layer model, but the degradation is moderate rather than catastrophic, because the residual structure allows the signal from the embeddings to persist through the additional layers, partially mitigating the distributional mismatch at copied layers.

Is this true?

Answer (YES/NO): NO